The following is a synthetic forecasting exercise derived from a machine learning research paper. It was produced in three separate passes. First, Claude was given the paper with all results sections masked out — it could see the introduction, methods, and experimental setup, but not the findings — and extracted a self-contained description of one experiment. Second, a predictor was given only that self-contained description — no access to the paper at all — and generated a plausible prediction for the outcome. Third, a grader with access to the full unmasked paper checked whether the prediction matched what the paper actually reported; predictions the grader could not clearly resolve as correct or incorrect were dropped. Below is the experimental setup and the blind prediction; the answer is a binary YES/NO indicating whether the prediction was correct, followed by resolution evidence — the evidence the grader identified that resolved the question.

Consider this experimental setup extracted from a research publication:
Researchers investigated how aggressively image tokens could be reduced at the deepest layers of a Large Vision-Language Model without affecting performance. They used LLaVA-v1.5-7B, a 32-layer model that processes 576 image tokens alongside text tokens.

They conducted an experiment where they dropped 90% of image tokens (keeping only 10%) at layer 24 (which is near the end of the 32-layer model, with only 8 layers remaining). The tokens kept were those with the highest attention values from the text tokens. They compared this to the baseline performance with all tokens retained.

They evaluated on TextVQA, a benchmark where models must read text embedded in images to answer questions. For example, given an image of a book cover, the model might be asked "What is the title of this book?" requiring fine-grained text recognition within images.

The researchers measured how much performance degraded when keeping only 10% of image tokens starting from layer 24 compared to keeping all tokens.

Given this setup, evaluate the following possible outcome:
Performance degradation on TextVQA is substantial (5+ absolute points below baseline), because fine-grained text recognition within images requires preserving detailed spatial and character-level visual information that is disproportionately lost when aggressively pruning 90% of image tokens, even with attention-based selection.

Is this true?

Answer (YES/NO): NO